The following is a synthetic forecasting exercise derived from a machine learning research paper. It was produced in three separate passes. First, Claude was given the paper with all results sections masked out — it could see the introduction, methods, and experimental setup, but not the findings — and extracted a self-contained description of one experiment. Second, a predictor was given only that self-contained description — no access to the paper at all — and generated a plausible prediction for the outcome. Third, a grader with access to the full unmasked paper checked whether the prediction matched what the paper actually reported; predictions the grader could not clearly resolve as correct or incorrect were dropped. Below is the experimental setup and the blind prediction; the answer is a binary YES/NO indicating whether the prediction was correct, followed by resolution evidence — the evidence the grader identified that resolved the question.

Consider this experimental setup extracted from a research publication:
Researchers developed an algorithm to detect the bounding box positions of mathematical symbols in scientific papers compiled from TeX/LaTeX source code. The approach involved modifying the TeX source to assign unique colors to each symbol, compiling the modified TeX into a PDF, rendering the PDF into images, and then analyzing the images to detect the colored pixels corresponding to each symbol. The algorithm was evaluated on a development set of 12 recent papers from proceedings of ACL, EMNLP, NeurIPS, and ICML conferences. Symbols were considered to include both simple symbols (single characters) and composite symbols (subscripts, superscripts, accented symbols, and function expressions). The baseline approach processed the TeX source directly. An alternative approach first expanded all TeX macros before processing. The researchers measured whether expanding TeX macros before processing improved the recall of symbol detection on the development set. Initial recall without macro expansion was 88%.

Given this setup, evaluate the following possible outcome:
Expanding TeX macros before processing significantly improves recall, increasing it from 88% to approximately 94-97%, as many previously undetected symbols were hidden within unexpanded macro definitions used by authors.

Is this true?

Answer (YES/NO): NO